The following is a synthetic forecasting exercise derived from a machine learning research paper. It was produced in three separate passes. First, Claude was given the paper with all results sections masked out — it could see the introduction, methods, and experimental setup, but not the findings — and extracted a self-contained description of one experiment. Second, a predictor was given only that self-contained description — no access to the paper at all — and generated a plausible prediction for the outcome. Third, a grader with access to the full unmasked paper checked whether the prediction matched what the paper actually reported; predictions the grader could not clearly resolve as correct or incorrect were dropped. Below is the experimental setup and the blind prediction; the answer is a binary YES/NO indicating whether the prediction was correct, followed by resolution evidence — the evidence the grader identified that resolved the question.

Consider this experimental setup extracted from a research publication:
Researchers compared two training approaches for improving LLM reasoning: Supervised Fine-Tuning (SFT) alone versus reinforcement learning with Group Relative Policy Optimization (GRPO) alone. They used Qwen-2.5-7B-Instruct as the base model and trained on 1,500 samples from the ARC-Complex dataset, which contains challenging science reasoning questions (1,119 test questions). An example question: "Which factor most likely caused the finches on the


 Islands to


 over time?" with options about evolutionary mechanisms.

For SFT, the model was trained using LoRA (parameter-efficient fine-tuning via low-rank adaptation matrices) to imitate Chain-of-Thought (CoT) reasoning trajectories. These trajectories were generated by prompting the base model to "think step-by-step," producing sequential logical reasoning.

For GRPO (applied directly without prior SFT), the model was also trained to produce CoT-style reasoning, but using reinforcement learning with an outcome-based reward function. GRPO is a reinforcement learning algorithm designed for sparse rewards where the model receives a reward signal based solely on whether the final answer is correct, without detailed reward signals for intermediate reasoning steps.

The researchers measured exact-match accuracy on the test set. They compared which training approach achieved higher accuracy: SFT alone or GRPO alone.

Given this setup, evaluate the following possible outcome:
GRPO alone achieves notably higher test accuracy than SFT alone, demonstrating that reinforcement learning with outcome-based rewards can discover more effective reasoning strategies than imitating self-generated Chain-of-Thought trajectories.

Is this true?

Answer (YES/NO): NO